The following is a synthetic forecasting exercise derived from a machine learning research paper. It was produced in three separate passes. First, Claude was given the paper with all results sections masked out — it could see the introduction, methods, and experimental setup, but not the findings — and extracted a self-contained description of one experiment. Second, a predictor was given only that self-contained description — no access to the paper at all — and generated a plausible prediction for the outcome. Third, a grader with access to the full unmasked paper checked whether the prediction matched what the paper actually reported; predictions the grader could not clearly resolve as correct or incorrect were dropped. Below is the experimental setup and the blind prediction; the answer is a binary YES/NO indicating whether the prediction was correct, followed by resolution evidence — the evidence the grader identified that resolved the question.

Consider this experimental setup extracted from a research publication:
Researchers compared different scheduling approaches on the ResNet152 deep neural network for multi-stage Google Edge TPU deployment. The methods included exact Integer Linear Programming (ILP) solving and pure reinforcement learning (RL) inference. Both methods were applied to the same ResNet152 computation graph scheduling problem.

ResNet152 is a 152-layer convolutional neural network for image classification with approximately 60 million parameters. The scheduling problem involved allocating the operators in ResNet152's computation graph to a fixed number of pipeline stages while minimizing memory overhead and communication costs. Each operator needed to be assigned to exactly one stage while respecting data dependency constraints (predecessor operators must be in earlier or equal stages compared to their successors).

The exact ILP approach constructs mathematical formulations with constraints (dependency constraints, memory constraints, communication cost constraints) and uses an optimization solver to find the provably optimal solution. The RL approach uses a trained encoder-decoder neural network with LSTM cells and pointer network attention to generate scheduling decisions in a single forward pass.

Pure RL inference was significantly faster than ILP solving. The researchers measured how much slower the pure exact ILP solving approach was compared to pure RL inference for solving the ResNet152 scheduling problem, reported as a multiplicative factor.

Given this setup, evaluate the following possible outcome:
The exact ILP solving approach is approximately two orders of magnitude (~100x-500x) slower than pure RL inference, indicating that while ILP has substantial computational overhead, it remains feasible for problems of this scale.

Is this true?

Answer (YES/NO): YES